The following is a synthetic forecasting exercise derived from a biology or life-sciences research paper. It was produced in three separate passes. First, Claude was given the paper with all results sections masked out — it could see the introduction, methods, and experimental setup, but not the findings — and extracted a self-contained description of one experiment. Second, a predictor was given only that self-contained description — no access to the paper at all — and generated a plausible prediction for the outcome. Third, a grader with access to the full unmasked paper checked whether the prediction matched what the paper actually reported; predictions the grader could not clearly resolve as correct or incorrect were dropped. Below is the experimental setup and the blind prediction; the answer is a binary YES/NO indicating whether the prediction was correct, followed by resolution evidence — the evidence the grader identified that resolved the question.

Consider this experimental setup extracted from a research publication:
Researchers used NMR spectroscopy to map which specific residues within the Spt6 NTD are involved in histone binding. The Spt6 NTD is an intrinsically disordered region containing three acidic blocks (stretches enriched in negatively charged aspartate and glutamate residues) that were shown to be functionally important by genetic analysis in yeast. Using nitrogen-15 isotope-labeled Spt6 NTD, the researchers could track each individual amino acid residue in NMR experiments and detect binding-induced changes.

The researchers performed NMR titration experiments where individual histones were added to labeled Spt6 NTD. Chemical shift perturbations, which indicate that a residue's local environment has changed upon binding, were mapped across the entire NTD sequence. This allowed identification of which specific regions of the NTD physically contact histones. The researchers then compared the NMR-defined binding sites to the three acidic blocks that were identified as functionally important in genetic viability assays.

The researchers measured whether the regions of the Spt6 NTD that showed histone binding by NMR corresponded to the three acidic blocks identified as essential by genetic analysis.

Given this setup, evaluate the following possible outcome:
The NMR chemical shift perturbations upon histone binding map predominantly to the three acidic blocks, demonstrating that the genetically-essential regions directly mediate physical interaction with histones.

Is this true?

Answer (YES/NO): YES